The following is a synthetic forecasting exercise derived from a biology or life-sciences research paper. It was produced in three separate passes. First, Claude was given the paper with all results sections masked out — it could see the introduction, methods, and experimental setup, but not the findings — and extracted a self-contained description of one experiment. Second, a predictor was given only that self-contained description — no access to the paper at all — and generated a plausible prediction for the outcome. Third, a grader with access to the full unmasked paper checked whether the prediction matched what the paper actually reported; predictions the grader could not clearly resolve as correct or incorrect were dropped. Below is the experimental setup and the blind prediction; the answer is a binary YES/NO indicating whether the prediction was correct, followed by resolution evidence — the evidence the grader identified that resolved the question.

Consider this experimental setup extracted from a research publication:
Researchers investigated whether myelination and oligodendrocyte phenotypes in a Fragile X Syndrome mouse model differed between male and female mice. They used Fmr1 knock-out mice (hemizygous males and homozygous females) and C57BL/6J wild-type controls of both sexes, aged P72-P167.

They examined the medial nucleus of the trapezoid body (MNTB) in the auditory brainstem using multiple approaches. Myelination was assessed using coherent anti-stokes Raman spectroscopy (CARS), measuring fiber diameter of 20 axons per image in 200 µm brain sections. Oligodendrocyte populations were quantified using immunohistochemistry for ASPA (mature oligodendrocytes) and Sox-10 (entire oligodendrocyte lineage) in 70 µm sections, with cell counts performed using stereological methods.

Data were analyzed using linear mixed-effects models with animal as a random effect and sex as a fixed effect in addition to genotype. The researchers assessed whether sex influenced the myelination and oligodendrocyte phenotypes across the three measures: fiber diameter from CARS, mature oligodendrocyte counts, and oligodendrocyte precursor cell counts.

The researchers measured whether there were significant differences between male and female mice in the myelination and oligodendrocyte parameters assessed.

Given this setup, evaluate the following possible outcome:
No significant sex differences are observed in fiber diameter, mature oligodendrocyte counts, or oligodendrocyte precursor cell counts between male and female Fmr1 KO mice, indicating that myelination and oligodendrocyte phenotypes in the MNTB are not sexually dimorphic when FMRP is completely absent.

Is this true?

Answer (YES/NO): YES